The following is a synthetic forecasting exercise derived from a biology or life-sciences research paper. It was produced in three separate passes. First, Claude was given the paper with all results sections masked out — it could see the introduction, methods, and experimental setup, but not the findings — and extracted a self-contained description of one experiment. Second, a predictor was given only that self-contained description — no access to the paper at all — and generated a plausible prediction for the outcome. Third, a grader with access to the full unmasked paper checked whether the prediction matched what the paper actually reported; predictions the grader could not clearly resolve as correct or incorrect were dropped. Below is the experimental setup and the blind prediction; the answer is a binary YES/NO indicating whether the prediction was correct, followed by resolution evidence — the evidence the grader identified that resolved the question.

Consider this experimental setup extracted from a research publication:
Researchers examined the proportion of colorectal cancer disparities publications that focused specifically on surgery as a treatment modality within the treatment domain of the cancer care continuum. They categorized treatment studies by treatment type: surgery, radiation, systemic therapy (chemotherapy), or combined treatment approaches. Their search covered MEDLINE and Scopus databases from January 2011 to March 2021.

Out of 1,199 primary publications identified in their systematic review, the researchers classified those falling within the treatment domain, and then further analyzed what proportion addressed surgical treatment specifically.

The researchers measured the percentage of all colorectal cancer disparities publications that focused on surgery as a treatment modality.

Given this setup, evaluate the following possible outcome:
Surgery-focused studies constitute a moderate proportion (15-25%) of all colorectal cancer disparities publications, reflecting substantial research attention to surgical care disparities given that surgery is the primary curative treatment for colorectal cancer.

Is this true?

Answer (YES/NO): NO